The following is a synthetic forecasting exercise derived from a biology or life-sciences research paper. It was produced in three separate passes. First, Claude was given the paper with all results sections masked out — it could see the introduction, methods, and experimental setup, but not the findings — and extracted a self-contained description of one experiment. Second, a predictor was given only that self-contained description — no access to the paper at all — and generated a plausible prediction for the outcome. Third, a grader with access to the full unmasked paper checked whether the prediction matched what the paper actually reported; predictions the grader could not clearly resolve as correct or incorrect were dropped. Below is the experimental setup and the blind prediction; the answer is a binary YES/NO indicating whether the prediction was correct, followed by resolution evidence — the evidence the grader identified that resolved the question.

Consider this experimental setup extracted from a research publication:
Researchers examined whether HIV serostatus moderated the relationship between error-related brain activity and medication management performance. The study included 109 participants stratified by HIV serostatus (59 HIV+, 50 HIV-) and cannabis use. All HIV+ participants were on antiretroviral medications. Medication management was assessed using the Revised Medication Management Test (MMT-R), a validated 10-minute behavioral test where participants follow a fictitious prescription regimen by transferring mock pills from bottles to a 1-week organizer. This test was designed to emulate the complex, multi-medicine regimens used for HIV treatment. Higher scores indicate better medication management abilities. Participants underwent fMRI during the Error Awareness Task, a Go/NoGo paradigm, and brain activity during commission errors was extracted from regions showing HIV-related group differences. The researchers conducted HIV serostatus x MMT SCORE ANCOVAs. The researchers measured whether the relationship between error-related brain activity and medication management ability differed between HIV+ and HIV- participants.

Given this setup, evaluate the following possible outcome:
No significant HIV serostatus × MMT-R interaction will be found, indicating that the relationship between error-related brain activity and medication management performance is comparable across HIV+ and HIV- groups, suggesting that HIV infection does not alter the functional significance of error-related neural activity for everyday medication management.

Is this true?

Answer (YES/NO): YES